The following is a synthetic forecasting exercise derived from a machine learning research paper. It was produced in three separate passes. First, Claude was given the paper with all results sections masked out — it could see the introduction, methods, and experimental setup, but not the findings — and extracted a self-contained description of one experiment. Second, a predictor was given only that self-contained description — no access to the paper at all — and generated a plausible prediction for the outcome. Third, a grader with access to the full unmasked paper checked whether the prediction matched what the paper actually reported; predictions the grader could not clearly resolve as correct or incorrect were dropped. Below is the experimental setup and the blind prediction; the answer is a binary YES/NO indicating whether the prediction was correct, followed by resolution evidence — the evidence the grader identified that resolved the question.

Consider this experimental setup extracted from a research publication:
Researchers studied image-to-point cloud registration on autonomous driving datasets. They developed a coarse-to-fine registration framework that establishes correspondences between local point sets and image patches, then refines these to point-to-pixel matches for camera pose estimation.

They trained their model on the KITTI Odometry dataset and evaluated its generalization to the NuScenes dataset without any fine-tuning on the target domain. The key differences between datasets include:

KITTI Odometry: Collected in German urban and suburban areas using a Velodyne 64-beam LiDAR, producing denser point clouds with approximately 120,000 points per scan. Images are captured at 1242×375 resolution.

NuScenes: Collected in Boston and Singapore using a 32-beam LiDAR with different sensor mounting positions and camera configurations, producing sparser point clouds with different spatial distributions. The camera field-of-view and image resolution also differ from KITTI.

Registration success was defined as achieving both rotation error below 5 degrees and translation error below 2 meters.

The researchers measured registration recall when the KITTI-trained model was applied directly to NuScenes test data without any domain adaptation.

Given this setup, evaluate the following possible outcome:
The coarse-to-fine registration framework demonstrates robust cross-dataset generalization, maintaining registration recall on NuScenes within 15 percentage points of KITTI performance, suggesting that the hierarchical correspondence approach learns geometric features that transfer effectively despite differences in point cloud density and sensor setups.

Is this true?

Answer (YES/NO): YES